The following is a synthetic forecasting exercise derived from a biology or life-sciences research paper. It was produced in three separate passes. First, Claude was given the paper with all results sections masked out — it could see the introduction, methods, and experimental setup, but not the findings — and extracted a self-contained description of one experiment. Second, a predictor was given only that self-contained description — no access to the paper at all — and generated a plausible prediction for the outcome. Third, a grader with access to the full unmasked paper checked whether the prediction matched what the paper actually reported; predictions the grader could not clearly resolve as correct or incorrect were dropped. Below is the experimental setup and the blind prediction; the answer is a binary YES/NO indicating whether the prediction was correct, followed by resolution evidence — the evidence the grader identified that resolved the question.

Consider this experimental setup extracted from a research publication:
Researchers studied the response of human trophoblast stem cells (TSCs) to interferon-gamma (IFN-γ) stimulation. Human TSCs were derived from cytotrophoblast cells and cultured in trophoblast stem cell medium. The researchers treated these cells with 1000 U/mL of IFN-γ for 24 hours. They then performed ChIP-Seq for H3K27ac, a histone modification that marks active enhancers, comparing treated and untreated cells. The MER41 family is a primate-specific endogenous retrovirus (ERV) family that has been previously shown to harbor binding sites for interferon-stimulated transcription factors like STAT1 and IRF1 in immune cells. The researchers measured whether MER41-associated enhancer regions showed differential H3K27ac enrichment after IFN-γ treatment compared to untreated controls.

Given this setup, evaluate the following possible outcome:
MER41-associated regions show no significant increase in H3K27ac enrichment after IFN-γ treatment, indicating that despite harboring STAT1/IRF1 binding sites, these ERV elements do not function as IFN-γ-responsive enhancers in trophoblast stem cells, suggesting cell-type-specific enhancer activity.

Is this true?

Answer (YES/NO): NO